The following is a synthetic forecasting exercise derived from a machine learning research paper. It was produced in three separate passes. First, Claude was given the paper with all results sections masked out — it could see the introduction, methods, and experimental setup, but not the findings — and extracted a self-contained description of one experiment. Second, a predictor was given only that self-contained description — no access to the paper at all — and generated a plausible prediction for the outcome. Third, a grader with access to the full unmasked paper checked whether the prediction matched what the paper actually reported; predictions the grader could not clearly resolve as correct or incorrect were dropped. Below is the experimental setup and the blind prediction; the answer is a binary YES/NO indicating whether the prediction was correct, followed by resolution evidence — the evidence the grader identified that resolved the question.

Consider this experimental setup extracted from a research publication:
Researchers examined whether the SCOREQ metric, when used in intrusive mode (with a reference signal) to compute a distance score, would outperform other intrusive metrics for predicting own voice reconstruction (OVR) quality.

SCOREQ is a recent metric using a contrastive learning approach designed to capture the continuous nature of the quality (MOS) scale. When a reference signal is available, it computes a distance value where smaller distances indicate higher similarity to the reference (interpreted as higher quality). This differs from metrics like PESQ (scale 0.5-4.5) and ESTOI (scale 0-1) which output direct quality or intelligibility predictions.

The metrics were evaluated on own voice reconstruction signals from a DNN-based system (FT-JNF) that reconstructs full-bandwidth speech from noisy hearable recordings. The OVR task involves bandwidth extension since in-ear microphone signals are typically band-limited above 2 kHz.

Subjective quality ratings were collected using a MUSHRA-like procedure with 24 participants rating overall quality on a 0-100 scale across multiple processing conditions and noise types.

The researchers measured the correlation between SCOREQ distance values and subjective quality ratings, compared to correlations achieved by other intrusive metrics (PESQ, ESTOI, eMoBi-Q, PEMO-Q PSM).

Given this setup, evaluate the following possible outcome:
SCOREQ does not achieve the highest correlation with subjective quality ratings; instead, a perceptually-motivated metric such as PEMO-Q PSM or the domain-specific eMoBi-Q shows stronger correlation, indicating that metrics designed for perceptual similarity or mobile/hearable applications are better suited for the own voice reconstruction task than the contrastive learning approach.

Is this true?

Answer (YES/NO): NO